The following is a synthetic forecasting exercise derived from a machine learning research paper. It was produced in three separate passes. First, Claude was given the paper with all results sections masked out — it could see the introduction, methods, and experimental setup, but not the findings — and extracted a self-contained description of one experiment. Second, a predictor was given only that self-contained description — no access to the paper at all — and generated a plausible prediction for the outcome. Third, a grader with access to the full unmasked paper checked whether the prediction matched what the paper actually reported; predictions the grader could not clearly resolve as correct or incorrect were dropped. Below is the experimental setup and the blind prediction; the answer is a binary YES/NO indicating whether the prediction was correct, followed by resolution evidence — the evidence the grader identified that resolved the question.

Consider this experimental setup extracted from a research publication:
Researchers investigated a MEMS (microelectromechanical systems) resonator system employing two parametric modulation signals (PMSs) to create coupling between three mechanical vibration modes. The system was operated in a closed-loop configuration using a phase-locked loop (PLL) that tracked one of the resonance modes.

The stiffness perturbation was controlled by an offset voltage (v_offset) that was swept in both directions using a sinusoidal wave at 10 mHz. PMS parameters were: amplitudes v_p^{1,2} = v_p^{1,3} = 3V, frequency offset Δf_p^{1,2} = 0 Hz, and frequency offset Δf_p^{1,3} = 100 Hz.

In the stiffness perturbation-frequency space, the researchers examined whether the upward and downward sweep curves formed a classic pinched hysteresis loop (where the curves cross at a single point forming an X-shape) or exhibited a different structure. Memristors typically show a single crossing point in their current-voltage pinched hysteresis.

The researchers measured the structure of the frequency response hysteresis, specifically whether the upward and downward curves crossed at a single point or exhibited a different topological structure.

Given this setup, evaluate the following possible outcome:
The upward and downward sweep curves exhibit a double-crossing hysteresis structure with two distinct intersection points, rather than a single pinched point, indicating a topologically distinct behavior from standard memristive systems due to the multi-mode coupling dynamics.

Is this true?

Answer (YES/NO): NO